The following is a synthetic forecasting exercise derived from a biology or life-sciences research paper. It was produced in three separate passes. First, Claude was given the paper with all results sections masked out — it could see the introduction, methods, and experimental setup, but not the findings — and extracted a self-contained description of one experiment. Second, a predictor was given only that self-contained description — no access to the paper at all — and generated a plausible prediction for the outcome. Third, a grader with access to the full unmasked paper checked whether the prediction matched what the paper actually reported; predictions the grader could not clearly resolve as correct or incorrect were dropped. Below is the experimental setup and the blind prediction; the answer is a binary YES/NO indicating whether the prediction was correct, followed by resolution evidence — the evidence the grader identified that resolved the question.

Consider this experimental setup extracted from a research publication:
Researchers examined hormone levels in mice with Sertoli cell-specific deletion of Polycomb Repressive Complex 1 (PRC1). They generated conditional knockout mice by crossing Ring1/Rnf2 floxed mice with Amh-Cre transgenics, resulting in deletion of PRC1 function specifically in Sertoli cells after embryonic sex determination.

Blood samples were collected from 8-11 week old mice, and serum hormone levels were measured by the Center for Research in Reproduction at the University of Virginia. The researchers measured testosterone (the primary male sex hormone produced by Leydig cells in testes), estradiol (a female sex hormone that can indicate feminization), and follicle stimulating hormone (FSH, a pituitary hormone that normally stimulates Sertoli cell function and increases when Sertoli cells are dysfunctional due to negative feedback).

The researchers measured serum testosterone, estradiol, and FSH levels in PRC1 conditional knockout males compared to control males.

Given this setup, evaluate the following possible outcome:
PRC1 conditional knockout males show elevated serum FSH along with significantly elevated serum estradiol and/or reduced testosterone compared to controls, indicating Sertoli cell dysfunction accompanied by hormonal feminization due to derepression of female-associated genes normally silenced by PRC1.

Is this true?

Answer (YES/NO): NO